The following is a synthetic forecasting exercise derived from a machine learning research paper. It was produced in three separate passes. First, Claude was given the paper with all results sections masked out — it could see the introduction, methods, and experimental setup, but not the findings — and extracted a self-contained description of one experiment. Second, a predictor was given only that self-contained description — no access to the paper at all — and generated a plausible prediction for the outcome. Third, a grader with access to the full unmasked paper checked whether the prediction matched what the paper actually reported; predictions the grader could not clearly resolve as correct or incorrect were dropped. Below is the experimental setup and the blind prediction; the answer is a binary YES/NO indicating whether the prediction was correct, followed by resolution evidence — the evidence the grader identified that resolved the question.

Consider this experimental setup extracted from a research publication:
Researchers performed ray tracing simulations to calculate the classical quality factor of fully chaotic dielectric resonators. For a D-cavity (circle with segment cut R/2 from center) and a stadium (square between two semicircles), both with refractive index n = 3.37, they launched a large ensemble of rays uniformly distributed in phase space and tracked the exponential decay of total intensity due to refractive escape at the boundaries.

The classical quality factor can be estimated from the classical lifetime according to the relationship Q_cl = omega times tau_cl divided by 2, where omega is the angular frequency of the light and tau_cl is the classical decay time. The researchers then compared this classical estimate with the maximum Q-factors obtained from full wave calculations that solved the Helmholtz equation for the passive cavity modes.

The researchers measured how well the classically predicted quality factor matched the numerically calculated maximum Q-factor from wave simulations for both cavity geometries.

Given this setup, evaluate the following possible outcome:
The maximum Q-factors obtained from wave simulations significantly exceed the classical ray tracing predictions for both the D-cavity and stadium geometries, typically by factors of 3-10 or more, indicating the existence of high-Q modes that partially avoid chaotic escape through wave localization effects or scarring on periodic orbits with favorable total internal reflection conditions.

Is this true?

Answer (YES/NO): NO